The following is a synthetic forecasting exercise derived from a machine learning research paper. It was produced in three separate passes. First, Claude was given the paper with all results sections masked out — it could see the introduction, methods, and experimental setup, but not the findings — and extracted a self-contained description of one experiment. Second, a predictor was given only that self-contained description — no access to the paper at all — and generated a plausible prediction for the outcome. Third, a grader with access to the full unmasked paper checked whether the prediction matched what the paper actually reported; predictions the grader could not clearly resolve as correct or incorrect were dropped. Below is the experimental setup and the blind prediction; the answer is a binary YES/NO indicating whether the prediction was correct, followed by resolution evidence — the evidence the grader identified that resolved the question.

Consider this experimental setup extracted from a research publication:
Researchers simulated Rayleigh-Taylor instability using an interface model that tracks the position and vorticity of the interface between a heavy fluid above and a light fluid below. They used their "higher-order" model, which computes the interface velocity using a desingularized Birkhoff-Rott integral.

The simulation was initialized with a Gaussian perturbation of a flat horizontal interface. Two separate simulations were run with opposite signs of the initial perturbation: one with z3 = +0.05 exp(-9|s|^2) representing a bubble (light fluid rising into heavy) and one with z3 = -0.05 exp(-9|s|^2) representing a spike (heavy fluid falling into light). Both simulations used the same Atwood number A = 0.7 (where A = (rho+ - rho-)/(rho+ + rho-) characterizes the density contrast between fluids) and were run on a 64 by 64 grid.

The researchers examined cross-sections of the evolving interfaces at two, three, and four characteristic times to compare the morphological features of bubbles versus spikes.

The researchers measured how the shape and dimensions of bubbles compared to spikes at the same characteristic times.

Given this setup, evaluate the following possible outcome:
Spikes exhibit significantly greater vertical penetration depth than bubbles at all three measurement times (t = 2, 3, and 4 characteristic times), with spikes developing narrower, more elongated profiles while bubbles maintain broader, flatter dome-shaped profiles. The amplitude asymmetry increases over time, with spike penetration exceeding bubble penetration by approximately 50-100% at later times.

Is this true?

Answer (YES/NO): NO